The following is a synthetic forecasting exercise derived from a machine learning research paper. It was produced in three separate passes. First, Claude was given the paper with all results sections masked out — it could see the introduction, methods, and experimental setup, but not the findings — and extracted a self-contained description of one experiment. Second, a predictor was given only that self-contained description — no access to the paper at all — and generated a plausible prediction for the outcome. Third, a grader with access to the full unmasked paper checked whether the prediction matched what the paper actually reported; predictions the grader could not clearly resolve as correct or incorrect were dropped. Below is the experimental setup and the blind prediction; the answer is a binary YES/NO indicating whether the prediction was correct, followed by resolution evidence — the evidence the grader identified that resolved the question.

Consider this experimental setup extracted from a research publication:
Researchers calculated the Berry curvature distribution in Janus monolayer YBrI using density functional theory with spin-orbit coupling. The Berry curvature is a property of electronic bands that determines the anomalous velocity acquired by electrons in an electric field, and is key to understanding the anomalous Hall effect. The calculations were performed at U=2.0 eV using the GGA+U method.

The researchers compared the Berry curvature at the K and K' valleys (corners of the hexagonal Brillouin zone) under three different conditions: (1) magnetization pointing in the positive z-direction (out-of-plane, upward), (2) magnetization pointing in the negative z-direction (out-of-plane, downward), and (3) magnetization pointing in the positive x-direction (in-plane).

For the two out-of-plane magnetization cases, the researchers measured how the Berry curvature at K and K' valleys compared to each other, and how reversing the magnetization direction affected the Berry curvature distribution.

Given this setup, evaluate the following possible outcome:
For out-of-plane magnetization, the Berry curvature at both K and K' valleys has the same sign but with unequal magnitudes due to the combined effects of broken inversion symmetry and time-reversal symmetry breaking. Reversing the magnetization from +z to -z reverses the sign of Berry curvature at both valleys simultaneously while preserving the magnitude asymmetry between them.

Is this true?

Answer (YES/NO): NO